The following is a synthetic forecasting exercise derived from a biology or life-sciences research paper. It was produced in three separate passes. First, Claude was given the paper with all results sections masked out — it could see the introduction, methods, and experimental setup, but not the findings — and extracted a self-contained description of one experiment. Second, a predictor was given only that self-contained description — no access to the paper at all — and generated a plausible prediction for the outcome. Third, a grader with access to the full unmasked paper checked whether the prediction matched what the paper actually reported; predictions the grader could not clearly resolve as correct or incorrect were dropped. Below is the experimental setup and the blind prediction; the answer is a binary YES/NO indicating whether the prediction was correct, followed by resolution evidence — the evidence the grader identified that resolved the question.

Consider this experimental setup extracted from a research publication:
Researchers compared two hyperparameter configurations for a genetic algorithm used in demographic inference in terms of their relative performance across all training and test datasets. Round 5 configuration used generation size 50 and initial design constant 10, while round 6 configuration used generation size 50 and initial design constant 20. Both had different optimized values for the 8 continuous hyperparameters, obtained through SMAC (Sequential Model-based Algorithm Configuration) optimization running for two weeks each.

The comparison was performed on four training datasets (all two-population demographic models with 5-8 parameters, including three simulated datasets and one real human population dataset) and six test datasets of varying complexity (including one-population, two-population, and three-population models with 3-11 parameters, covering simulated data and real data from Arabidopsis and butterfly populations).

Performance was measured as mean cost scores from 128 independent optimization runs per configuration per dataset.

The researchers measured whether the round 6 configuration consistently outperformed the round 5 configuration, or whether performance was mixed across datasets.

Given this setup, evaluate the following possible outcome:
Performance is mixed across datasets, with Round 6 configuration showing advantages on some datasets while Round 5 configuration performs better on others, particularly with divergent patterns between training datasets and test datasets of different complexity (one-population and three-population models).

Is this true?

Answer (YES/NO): NO